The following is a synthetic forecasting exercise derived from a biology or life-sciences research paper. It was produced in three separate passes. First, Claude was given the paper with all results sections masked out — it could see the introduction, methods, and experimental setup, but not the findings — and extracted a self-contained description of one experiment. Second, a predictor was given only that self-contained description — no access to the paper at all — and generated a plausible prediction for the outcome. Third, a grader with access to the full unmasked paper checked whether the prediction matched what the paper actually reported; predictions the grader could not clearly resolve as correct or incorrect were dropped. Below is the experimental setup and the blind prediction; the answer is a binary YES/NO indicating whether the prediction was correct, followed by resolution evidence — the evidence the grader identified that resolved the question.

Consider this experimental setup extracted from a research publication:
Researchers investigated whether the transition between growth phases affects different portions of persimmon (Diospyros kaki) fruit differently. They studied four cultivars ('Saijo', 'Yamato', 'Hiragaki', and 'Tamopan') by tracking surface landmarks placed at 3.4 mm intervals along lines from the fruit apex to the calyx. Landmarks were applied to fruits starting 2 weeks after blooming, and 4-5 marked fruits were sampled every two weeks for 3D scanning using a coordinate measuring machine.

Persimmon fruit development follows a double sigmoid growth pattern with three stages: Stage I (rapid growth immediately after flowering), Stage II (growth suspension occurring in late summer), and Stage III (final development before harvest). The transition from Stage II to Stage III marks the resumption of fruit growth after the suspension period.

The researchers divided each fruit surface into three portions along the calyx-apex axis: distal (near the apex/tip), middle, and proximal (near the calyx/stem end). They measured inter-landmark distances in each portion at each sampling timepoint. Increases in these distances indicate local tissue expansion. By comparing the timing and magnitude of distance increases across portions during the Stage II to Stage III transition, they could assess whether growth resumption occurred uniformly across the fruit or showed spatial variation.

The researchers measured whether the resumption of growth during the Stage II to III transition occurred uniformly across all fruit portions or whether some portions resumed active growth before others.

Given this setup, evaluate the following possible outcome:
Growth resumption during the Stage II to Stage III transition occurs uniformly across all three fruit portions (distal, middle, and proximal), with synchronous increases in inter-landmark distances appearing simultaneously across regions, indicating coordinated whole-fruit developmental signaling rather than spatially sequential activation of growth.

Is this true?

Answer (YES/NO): NO